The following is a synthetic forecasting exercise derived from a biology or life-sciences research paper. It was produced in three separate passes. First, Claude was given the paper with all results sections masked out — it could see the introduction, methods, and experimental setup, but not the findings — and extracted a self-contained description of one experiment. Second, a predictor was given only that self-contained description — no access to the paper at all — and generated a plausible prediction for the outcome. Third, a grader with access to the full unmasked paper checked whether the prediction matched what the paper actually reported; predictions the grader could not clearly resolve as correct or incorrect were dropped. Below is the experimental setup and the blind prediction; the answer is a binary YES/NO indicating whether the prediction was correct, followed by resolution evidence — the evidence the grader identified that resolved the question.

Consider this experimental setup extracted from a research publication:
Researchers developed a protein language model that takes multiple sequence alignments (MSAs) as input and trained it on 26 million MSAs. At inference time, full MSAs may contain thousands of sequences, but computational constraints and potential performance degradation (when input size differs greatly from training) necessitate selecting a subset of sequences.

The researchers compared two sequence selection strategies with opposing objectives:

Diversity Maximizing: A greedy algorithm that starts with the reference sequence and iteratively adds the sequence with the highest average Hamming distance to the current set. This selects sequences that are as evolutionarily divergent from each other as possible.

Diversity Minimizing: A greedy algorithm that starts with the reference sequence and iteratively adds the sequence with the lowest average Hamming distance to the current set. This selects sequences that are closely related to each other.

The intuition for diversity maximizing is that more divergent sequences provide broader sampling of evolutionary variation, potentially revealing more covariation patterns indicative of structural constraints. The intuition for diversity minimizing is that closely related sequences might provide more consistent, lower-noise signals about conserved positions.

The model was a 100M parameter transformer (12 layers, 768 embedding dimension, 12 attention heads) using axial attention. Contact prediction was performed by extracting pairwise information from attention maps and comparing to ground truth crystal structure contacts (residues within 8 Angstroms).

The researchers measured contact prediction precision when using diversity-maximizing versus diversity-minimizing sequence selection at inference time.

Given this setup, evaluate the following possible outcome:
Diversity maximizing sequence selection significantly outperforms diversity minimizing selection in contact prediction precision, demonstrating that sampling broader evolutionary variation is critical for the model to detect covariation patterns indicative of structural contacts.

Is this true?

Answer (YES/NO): YES